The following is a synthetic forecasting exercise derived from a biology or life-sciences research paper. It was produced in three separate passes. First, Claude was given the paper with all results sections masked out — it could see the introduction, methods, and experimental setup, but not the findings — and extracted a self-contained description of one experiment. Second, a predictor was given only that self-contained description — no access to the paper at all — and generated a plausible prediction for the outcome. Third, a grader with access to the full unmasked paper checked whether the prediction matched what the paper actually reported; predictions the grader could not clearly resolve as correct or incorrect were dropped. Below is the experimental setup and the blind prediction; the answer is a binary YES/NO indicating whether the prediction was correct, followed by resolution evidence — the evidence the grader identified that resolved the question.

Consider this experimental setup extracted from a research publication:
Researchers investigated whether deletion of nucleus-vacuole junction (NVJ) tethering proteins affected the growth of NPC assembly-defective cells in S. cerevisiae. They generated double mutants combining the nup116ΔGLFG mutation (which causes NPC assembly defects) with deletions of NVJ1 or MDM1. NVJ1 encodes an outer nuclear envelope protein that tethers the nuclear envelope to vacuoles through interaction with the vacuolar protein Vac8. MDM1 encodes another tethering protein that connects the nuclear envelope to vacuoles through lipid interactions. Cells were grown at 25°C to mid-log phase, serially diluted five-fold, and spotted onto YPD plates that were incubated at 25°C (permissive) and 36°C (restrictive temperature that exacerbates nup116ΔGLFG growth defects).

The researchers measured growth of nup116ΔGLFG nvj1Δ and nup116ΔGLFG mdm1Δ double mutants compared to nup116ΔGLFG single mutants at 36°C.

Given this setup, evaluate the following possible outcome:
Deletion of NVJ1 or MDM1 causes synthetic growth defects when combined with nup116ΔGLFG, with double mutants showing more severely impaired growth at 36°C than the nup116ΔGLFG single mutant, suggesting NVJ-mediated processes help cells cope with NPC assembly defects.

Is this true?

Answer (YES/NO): YES